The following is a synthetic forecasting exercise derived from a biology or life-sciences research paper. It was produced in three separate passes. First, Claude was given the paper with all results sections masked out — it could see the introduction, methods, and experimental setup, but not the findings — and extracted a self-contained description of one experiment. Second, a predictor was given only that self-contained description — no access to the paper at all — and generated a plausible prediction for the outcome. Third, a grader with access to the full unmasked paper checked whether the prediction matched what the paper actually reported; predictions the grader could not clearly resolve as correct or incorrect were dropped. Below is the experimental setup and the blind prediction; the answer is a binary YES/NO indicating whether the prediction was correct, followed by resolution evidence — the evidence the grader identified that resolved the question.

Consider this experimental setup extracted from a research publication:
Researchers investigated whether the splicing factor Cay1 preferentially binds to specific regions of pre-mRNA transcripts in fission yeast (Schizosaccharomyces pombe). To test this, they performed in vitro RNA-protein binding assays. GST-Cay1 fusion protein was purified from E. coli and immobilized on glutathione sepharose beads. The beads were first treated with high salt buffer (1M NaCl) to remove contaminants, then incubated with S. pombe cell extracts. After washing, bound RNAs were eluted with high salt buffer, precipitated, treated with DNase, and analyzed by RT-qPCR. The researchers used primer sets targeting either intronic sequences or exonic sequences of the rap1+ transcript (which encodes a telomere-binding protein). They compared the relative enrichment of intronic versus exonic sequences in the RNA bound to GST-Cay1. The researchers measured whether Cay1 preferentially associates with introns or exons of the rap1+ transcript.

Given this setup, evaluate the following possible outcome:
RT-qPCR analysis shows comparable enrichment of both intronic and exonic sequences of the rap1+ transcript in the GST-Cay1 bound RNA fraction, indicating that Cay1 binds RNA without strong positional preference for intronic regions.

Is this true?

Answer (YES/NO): NO